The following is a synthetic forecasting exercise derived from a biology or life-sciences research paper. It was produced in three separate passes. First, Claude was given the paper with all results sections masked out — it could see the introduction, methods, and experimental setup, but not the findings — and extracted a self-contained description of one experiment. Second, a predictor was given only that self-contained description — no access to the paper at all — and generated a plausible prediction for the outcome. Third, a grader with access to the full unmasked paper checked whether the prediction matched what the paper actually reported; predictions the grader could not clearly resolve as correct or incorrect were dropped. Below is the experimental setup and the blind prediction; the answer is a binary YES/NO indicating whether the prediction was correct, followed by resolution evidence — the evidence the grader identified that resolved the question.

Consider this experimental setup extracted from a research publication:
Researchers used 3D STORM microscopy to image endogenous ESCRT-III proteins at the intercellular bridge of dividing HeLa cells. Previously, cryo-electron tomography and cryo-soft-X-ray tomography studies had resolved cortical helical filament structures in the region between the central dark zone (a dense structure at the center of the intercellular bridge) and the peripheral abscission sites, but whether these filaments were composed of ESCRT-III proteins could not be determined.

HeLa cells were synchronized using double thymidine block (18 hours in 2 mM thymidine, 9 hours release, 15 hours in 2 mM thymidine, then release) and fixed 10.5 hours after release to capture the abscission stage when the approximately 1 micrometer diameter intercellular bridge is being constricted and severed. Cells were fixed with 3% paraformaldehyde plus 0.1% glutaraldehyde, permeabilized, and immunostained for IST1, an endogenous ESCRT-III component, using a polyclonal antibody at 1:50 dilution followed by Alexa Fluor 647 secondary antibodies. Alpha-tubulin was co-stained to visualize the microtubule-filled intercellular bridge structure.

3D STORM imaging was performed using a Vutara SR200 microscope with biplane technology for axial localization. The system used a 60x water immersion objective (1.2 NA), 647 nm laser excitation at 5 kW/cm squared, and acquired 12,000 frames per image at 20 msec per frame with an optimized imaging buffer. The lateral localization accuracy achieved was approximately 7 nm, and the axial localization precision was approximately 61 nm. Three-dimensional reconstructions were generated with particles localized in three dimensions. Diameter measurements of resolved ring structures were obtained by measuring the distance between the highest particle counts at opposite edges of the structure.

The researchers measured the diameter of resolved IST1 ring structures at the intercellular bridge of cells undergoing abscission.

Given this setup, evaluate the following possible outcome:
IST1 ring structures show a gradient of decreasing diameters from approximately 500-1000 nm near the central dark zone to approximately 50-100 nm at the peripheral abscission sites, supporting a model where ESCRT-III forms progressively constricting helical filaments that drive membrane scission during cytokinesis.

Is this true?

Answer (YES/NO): NO